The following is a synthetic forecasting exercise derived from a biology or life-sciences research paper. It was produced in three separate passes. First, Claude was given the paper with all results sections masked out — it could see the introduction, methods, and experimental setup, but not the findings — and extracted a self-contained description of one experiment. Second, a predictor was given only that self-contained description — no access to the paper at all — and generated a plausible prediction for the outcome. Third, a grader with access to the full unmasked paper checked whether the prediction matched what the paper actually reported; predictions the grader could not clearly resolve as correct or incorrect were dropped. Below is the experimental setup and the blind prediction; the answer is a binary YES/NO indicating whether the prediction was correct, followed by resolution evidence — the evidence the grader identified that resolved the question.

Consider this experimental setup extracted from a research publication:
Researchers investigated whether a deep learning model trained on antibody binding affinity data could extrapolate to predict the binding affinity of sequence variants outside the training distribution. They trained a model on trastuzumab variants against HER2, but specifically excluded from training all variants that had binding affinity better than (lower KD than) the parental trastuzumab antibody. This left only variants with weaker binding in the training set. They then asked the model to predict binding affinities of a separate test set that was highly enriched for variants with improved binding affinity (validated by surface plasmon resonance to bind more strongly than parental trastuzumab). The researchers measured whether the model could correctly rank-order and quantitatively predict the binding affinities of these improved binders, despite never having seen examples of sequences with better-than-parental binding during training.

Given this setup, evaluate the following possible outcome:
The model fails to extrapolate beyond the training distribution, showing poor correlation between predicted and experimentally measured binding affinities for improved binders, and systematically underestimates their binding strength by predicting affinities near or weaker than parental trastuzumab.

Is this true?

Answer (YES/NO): NO